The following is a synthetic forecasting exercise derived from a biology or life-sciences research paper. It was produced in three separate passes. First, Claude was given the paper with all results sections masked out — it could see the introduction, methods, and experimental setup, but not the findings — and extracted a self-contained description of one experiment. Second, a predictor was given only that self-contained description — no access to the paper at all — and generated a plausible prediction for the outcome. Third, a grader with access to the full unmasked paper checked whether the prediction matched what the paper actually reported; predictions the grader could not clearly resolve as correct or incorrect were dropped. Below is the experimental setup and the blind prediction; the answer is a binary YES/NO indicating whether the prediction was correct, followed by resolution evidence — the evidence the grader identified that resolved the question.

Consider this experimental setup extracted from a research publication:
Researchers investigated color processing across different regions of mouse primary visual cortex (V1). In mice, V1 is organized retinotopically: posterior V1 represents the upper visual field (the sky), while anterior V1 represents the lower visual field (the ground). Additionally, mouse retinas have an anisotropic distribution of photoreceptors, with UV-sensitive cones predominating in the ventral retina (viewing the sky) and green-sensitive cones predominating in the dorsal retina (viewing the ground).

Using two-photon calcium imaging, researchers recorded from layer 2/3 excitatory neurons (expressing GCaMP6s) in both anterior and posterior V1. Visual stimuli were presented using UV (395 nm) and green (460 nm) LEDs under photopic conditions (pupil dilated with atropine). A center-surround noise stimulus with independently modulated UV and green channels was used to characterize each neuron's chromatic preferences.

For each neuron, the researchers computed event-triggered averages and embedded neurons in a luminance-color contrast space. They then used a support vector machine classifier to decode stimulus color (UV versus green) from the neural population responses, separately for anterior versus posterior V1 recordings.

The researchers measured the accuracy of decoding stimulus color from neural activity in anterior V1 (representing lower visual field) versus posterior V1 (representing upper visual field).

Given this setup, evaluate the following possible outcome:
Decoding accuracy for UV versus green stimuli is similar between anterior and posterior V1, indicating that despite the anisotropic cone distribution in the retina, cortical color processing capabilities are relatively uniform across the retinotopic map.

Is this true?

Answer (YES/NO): NO